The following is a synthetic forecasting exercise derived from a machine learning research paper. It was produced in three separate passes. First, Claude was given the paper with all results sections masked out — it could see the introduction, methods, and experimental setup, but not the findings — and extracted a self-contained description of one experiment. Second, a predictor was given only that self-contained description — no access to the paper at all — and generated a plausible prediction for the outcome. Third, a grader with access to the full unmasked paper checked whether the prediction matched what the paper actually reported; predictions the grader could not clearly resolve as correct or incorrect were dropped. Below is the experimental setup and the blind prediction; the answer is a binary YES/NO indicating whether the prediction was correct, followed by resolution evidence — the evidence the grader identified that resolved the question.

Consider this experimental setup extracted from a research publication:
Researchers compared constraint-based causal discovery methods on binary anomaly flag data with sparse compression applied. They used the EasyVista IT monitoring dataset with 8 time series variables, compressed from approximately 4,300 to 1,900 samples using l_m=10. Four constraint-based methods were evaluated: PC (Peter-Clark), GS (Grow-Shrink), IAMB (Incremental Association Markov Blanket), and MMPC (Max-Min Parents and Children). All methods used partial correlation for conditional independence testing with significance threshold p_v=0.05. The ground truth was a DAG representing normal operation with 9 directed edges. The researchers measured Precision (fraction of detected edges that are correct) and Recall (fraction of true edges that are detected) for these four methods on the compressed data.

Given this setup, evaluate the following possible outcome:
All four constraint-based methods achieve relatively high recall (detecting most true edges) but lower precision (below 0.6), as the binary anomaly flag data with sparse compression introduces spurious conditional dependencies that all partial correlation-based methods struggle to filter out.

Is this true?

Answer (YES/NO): NO